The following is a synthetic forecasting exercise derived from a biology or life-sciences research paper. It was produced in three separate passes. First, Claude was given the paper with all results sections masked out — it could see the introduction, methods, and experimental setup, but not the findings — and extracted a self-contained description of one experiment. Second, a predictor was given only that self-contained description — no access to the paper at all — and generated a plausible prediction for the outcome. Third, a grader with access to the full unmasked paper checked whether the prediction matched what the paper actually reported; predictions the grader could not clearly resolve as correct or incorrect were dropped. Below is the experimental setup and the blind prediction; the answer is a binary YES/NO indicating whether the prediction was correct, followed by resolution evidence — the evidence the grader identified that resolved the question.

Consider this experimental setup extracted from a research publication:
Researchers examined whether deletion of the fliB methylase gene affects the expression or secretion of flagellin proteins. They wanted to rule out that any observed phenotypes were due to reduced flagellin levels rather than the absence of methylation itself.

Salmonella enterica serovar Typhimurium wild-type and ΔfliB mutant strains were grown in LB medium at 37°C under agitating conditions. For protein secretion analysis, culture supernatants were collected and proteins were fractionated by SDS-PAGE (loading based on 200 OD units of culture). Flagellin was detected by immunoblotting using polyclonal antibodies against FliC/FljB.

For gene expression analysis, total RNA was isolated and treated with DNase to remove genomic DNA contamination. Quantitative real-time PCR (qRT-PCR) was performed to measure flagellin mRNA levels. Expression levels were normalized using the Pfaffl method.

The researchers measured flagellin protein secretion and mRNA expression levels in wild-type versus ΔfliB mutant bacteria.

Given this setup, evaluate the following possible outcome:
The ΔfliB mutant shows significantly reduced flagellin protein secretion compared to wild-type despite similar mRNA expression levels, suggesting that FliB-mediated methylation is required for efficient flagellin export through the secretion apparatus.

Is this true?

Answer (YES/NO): NO